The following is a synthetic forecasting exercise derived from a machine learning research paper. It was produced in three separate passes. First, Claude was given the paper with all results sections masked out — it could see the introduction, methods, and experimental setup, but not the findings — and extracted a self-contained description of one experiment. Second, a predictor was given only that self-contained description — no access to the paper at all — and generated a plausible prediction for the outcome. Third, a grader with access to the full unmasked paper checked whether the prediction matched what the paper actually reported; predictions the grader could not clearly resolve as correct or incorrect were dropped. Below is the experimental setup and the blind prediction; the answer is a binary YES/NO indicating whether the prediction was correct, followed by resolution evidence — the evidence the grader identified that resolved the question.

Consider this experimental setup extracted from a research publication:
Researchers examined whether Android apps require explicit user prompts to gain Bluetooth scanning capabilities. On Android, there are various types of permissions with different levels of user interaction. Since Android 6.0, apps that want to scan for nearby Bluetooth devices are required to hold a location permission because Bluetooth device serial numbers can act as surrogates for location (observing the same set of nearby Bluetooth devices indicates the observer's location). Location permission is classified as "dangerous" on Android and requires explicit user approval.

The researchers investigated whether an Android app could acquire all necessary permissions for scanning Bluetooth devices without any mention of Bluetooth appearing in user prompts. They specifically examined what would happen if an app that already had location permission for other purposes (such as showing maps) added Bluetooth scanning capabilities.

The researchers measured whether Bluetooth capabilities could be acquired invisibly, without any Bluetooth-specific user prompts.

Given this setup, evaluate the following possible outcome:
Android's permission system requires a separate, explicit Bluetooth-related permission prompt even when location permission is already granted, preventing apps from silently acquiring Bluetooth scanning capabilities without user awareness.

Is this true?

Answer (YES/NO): NO